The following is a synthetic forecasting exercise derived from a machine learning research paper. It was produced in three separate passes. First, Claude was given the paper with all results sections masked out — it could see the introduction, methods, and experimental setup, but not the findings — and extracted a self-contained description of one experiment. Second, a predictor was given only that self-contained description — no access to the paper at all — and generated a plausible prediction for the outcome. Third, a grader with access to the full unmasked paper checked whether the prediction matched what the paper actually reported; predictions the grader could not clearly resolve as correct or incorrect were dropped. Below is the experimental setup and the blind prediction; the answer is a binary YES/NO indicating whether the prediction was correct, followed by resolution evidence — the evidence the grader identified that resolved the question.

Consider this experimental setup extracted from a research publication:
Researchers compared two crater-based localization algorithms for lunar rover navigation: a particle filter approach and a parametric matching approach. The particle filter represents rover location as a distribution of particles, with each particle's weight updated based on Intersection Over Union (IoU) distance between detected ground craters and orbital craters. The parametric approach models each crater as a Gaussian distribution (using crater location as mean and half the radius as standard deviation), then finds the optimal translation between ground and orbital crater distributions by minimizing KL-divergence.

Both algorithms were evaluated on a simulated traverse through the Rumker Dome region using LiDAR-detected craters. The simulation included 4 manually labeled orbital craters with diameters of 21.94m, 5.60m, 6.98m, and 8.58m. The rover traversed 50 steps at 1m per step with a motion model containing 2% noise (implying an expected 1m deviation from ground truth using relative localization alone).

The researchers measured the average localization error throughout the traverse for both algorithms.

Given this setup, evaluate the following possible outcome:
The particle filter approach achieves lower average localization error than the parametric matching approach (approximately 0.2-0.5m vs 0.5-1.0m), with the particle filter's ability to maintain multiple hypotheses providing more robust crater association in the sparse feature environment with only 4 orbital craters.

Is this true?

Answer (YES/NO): NO